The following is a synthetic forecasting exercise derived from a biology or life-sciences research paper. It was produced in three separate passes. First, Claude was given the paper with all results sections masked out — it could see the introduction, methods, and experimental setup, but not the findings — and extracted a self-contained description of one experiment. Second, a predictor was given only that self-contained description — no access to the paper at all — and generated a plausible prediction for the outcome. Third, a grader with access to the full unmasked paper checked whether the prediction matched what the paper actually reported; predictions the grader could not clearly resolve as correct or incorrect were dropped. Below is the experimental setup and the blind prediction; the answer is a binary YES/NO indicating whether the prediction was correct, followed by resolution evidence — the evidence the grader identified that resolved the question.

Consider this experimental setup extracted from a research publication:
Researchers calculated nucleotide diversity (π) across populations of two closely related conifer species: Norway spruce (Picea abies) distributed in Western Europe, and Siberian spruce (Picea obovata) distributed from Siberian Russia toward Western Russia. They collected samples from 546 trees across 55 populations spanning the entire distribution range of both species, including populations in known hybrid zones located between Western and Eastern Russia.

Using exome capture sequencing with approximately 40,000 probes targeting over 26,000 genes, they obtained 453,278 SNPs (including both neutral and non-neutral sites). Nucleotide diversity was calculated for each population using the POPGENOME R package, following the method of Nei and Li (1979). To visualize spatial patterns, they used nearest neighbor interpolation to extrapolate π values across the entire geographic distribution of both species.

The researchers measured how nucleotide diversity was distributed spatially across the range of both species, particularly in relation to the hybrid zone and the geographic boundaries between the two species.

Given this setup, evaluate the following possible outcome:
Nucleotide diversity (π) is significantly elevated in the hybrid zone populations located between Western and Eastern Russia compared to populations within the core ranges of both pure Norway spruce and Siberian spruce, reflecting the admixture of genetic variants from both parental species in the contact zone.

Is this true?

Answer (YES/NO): NO